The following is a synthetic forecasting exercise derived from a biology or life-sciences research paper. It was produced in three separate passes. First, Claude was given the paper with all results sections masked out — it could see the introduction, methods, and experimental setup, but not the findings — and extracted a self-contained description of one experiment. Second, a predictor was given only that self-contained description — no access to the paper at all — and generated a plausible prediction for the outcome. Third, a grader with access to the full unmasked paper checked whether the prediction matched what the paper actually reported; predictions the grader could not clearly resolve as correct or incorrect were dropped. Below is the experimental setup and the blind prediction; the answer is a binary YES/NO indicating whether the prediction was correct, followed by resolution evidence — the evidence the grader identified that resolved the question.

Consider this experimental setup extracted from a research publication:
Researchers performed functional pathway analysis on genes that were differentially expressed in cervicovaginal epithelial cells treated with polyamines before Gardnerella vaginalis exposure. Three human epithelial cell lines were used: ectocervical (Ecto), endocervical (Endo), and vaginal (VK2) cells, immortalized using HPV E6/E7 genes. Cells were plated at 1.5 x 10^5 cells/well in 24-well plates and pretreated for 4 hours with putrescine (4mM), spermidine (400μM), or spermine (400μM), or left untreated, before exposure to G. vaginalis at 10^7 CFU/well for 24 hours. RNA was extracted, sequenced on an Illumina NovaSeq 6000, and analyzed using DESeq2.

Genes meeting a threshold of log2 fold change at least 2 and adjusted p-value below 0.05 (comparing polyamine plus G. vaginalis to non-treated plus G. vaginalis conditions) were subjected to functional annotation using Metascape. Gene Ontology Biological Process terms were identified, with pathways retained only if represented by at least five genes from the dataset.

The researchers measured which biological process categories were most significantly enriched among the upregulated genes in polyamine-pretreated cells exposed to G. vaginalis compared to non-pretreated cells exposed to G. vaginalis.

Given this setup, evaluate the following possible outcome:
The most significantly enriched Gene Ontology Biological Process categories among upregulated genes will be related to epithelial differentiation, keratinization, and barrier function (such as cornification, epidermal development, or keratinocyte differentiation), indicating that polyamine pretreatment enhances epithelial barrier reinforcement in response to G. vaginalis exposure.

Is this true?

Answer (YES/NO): NO